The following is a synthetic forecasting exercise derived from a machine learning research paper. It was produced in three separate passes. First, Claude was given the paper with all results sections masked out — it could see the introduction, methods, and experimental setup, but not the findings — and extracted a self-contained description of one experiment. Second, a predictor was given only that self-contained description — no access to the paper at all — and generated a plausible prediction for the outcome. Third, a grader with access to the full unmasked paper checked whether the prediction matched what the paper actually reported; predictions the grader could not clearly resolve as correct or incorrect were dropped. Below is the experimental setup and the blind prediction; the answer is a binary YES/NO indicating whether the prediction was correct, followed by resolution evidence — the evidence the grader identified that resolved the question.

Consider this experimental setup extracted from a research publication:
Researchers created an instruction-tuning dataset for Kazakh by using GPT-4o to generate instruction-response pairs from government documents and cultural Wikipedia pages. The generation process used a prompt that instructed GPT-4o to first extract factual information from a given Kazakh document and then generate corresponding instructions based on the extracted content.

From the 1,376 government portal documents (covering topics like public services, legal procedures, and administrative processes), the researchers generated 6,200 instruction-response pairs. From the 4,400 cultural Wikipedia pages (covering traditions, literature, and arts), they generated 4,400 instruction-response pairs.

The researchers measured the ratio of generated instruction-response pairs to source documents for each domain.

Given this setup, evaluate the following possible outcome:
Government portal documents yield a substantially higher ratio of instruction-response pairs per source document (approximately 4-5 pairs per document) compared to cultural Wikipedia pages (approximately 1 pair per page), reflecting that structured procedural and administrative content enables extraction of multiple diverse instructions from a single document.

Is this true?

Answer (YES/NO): YES